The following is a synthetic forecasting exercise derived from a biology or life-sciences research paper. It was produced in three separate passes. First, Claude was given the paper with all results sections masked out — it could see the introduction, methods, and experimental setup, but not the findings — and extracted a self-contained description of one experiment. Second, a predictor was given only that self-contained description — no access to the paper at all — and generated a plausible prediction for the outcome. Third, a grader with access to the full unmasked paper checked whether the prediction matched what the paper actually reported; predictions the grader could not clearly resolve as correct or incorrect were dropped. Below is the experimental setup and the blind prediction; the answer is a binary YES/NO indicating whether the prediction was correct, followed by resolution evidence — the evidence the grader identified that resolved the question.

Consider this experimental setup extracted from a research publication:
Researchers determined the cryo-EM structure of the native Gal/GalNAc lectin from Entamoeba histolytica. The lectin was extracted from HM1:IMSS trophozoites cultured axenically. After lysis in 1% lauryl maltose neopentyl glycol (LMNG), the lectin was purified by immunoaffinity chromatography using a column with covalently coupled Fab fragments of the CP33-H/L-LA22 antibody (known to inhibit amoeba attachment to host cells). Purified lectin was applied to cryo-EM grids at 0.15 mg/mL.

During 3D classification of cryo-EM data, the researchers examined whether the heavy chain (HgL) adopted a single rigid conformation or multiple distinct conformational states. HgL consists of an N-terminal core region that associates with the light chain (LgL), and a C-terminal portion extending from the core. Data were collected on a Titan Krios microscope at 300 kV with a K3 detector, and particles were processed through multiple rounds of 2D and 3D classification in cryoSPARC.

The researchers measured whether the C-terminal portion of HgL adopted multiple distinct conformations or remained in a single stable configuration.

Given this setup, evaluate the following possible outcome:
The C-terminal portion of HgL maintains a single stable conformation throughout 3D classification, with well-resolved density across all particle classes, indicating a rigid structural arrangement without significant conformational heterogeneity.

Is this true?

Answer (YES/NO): NO